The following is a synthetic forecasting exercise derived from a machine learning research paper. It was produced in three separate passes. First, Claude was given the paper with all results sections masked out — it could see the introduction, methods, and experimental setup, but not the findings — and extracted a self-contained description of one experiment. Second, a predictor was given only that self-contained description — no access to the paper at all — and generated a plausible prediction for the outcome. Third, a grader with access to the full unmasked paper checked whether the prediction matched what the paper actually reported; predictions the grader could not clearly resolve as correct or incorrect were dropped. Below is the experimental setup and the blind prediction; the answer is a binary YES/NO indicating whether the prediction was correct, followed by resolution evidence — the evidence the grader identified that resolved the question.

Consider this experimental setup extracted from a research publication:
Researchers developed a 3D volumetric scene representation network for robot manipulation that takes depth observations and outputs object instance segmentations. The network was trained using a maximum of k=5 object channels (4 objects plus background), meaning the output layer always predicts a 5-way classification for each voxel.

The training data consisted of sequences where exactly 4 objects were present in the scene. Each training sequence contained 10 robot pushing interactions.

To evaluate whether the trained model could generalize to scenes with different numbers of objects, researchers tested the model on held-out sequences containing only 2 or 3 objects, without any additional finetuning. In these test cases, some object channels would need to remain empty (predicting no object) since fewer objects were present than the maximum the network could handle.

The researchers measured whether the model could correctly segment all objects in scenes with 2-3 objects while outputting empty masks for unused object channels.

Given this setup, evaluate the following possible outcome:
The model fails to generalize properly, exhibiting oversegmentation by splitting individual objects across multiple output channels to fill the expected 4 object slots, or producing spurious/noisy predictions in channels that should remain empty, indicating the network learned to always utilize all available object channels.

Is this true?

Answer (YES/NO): NO